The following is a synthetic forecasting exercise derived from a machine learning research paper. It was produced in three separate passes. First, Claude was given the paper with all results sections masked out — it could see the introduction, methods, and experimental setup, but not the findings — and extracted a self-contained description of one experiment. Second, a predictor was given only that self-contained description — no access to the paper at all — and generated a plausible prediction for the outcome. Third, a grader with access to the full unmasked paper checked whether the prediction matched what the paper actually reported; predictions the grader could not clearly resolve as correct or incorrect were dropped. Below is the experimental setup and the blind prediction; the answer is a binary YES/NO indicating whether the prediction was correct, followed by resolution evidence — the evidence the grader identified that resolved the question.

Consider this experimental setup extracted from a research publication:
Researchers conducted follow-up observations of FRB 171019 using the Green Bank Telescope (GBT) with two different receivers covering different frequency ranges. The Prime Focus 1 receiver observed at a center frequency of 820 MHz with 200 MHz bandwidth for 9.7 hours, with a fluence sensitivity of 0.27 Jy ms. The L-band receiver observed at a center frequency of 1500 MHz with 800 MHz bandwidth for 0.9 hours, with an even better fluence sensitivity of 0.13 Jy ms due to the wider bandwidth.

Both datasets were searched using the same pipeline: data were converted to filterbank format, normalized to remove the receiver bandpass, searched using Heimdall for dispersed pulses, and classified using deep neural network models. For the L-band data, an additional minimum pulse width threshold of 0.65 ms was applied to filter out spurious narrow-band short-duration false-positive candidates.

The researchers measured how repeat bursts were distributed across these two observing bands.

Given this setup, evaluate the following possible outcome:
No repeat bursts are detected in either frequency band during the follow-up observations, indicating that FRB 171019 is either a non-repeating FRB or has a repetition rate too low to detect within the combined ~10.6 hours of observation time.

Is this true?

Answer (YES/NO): NO